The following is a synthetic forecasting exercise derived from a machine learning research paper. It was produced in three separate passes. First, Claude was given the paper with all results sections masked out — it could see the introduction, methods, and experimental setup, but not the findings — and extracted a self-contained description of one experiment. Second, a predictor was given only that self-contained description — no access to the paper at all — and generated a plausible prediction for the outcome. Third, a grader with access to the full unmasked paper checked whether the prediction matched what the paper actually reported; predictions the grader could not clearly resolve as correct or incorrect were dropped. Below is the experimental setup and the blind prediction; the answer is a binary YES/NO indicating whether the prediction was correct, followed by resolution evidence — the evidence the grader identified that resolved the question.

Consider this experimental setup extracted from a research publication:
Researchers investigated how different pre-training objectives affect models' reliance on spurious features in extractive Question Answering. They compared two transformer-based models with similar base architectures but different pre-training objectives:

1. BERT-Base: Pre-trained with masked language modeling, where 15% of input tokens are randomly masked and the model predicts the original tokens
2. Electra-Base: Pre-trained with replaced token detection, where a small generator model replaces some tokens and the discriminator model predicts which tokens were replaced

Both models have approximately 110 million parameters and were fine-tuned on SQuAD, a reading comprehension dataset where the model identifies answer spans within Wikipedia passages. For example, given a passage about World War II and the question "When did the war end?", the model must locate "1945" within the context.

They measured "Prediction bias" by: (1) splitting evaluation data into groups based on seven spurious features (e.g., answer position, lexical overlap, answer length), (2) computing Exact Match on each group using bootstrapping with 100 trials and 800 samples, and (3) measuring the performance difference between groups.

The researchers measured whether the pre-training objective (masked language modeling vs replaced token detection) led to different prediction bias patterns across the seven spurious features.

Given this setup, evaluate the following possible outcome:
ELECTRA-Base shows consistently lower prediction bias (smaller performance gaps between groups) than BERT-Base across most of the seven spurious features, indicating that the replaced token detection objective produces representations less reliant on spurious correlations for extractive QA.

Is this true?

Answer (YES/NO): NO